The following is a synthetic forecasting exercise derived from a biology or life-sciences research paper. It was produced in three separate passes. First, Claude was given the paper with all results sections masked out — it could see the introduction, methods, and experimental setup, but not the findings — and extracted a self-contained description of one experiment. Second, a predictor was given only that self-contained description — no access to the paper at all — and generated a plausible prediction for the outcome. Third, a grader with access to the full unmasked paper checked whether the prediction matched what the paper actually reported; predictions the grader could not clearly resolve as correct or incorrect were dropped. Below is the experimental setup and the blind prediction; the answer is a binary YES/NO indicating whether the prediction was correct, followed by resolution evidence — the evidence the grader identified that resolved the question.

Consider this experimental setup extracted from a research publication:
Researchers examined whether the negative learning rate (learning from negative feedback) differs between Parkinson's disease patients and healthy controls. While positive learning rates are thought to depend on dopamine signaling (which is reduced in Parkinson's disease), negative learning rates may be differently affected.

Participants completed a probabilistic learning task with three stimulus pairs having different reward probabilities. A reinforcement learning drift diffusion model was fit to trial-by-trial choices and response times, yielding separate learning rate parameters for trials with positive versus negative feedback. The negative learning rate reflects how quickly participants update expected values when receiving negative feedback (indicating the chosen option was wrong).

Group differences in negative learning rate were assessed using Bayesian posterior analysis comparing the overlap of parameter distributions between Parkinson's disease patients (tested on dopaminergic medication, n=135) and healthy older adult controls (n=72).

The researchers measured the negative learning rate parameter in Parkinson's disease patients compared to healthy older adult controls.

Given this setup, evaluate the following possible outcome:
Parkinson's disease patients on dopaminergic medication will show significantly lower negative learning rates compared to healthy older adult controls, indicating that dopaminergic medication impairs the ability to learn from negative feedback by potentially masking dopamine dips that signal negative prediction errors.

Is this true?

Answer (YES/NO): NO